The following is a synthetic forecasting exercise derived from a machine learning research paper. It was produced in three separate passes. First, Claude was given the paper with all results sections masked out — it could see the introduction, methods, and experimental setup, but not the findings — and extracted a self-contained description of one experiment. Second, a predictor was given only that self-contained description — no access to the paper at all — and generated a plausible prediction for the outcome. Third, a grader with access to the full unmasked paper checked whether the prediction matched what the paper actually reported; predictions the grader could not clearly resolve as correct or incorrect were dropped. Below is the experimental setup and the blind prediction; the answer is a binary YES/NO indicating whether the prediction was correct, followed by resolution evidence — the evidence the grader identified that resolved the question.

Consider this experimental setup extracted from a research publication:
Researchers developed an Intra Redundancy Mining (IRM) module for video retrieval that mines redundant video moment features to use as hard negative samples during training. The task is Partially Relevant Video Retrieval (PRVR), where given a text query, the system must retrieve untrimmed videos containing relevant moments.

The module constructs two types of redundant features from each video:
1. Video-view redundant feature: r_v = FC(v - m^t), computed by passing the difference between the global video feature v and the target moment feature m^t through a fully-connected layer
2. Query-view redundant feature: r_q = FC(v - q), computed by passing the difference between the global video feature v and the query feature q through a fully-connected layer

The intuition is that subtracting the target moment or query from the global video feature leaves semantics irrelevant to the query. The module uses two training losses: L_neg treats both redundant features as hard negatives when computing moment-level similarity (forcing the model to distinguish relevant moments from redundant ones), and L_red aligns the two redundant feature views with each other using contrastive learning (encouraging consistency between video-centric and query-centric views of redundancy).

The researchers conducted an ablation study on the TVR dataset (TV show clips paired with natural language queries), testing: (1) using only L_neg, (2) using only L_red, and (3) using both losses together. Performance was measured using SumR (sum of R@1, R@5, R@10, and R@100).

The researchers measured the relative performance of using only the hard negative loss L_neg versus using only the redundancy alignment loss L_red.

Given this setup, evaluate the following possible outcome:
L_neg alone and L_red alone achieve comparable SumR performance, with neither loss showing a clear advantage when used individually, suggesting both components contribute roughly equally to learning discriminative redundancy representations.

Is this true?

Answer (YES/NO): YES